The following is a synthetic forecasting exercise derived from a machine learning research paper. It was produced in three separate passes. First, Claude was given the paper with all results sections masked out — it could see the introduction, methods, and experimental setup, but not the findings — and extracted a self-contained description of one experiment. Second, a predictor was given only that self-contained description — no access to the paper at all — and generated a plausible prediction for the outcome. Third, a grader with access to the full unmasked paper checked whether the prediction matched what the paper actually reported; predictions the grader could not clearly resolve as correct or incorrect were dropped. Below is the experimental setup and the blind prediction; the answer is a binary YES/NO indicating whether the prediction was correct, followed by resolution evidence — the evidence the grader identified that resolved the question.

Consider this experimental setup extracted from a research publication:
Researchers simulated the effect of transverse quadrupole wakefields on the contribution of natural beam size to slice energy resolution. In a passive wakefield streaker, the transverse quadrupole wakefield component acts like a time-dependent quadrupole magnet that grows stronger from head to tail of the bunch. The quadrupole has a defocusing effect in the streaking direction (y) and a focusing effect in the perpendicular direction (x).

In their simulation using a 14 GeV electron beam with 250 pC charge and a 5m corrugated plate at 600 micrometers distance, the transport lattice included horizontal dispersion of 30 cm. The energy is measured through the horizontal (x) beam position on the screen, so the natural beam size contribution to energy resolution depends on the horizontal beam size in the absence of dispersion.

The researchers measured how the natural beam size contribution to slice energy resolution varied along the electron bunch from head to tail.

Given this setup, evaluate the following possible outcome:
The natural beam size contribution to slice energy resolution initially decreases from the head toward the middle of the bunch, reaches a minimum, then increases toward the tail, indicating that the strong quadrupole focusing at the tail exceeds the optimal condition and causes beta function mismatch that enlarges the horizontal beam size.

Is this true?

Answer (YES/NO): NO